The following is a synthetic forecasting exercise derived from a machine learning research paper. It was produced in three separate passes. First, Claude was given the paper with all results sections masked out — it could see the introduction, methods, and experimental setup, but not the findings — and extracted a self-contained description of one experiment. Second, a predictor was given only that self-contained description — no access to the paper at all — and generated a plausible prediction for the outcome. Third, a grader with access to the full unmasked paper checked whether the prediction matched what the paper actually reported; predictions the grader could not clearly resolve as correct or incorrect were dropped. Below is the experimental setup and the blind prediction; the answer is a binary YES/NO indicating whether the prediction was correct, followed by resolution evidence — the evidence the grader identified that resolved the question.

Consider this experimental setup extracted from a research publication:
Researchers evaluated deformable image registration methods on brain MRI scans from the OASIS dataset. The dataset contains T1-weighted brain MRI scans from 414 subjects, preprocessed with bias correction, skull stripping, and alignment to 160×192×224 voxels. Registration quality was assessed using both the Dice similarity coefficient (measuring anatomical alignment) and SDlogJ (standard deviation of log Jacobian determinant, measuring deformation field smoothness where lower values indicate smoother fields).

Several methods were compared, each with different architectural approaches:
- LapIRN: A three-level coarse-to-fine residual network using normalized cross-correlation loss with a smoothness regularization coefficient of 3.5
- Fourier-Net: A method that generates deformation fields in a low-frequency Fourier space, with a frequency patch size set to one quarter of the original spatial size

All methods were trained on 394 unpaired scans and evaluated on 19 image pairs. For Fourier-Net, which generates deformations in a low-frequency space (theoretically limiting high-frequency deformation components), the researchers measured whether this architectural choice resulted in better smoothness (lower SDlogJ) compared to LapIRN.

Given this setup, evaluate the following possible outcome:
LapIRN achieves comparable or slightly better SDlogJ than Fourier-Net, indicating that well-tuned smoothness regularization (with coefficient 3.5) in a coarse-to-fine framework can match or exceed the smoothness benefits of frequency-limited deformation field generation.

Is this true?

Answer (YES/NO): NO